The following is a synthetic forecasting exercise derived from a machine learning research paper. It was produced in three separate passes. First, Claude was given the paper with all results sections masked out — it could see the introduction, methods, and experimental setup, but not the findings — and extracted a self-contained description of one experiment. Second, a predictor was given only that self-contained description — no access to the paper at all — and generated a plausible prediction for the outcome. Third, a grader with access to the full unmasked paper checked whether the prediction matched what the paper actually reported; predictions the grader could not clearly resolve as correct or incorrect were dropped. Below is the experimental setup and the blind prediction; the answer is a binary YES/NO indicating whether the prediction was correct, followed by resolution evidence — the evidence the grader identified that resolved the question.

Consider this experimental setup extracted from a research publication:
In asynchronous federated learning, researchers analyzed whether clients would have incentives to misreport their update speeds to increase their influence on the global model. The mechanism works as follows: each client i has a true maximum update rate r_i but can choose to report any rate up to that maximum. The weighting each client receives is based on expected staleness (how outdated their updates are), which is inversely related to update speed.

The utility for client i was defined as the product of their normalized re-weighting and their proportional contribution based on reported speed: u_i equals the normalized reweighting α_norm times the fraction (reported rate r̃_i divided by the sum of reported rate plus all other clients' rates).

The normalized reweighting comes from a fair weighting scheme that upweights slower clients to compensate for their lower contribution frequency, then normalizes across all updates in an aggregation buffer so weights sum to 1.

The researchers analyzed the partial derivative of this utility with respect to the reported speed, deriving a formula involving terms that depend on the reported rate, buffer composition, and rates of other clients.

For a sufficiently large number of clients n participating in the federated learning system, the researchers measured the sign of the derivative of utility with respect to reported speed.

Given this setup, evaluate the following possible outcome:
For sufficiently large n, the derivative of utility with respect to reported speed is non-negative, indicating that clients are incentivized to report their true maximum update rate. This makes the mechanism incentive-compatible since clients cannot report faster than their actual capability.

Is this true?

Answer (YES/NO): YES